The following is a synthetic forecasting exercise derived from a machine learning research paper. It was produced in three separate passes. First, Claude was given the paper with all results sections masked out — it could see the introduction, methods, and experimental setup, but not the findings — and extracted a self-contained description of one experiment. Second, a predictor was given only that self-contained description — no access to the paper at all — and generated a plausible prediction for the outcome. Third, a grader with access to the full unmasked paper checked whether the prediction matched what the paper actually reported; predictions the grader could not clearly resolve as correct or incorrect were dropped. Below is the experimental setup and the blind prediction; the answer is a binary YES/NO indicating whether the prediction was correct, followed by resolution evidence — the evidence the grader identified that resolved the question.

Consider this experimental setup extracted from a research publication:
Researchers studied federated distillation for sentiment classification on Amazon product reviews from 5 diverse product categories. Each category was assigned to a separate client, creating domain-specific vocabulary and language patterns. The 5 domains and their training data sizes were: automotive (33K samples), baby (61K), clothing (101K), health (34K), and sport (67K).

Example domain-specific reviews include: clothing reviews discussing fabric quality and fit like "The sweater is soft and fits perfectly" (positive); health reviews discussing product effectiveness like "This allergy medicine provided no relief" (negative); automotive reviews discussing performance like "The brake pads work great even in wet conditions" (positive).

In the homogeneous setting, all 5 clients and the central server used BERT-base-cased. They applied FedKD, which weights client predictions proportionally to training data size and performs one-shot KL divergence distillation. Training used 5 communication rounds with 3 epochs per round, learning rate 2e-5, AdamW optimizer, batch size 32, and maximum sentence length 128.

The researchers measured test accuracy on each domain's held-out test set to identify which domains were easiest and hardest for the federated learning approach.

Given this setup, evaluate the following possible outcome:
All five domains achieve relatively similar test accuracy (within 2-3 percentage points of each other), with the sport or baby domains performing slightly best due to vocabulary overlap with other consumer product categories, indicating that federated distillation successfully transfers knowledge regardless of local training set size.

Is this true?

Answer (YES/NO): NO